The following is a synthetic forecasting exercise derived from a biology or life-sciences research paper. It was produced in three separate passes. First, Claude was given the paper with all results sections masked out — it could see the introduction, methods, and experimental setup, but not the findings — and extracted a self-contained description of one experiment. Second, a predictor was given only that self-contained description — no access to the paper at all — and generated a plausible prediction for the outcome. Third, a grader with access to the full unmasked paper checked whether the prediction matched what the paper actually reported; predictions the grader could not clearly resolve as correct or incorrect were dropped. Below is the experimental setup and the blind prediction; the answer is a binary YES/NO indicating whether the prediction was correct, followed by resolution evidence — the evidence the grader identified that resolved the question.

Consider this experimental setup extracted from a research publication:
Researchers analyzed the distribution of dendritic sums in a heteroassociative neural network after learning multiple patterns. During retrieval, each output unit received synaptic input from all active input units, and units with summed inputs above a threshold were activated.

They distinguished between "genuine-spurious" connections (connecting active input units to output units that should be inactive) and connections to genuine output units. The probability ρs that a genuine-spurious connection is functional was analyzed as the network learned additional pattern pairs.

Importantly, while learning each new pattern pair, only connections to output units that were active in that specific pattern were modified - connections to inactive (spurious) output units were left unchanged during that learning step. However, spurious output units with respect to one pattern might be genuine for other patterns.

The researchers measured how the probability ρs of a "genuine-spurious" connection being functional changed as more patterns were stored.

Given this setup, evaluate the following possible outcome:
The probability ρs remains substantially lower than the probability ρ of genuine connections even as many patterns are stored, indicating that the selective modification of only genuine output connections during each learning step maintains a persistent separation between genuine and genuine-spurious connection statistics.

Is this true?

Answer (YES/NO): NO